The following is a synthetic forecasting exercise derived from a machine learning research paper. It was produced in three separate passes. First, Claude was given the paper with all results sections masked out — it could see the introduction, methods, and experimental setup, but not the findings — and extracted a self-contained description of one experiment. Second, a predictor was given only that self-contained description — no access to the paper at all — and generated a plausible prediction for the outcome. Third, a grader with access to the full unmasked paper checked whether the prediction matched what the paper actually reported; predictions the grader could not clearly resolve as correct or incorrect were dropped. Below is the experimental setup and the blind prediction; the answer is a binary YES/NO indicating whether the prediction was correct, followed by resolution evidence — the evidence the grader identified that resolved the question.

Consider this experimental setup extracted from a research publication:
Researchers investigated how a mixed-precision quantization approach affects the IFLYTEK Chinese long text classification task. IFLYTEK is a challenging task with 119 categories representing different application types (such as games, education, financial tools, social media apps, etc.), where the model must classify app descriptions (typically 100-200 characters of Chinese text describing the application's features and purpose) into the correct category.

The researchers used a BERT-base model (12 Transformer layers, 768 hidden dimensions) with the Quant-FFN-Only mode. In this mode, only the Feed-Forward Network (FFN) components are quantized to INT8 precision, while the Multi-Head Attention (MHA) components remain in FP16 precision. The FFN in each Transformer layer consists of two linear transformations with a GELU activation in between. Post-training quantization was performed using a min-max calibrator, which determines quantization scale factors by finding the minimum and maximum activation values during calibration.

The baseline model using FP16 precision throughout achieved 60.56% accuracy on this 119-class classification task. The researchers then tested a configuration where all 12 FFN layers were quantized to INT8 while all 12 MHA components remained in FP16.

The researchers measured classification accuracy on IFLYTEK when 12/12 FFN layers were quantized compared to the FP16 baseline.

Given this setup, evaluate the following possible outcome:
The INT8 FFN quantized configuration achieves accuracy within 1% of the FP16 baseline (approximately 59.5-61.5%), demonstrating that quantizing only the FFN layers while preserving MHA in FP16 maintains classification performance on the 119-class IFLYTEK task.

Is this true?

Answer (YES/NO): NO